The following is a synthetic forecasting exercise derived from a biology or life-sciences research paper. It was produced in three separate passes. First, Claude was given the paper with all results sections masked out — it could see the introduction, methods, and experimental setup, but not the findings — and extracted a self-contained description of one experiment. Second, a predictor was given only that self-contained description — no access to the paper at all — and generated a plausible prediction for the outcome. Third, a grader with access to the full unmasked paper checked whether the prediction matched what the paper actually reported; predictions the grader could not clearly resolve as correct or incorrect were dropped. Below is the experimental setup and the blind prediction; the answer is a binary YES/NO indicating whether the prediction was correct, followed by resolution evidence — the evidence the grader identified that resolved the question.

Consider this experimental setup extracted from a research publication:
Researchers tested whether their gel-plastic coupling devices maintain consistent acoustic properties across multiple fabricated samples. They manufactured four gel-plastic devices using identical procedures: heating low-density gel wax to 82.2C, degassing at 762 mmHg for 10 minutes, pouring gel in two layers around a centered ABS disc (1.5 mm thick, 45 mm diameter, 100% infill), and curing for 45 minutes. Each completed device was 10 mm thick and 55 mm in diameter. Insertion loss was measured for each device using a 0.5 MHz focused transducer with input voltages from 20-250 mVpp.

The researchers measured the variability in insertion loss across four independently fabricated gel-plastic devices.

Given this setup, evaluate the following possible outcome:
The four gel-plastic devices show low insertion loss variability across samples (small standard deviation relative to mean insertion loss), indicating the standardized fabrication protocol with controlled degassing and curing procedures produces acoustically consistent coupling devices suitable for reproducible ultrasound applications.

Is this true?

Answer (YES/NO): YES